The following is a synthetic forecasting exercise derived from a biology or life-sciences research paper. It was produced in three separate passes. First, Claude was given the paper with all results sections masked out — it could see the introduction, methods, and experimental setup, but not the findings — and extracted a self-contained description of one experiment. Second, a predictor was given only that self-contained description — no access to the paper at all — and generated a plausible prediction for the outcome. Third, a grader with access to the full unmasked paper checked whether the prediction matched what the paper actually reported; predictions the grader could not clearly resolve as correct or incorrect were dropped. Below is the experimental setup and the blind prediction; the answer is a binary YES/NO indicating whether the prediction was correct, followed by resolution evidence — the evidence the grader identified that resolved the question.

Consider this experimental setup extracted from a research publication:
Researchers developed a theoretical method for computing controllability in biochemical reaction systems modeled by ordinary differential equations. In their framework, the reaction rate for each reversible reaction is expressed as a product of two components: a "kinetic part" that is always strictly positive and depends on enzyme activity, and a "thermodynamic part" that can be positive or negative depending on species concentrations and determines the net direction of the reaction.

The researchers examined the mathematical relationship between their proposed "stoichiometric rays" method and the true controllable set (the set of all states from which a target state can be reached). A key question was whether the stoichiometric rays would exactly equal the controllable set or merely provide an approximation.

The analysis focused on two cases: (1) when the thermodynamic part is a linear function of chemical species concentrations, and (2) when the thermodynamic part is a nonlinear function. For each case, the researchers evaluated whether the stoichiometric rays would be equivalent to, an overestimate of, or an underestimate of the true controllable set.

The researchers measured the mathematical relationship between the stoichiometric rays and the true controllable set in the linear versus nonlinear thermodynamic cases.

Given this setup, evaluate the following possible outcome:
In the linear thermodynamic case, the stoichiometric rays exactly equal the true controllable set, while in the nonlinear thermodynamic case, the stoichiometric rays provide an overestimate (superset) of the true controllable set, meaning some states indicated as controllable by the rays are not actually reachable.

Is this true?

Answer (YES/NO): YES